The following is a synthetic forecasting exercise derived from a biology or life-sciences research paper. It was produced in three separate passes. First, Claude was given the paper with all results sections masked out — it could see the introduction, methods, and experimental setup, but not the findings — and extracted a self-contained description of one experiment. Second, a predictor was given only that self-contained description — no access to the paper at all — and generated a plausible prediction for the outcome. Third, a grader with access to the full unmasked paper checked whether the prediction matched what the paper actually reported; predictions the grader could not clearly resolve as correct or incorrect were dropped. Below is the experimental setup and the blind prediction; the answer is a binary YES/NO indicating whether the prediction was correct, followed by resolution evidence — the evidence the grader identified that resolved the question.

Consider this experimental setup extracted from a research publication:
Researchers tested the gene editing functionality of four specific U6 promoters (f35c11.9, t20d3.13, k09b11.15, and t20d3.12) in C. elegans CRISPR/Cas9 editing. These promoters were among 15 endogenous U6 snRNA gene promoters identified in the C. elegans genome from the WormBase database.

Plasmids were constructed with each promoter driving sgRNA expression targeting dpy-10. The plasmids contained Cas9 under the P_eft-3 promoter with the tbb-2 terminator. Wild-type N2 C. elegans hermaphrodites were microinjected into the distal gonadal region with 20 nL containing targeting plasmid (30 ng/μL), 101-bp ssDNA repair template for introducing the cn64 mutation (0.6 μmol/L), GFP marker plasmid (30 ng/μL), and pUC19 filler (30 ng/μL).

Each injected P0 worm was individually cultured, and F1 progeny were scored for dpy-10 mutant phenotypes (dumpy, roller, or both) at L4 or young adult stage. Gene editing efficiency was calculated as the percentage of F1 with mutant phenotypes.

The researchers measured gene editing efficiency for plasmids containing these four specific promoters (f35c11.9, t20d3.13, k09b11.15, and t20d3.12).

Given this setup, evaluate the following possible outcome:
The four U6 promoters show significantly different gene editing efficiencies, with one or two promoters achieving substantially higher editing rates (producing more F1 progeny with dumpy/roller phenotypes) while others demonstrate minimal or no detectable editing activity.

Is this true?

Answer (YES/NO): NO